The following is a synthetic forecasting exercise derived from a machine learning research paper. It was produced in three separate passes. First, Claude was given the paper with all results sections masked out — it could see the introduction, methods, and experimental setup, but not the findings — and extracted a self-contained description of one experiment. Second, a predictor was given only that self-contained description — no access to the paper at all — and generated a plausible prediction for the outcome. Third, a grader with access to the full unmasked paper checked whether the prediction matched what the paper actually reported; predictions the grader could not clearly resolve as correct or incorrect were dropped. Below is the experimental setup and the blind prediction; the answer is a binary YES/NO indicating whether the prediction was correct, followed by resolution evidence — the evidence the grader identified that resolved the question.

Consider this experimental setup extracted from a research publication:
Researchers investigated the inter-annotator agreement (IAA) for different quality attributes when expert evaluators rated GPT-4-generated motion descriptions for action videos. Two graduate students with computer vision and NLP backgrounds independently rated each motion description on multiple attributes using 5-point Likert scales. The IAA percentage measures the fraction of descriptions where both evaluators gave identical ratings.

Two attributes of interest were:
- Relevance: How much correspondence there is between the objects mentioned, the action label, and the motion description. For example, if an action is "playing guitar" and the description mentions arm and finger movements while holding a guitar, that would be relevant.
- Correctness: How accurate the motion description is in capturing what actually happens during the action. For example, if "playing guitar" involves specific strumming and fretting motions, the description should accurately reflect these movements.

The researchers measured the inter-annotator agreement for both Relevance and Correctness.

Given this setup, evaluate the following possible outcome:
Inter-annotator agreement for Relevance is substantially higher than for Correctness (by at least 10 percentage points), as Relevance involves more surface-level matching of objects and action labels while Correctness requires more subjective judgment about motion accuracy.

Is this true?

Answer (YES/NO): YES